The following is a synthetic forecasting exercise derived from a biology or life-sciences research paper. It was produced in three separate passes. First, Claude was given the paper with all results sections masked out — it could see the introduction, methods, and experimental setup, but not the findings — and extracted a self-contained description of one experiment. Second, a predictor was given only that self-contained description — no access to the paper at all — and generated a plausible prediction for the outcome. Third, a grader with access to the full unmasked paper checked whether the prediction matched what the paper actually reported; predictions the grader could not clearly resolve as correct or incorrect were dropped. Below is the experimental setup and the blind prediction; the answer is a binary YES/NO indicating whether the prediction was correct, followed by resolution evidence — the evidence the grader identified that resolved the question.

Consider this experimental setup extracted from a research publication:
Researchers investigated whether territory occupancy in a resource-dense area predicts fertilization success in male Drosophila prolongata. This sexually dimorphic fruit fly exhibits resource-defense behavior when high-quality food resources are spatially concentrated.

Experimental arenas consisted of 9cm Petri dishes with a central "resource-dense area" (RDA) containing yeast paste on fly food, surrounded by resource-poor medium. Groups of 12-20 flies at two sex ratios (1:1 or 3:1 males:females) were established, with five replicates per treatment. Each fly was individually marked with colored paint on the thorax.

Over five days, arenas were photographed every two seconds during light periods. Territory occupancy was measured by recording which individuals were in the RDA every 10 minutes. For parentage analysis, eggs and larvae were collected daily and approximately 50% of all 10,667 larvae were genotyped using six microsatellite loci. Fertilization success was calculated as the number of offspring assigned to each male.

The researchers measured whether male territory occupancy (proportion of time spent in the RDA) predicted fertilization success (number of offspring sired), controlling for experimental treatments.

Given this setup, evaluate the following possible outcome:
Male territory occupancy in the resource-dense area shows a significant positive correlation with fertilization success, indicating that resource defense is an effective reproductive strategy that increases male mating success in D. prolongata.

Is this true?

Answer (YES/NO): NO